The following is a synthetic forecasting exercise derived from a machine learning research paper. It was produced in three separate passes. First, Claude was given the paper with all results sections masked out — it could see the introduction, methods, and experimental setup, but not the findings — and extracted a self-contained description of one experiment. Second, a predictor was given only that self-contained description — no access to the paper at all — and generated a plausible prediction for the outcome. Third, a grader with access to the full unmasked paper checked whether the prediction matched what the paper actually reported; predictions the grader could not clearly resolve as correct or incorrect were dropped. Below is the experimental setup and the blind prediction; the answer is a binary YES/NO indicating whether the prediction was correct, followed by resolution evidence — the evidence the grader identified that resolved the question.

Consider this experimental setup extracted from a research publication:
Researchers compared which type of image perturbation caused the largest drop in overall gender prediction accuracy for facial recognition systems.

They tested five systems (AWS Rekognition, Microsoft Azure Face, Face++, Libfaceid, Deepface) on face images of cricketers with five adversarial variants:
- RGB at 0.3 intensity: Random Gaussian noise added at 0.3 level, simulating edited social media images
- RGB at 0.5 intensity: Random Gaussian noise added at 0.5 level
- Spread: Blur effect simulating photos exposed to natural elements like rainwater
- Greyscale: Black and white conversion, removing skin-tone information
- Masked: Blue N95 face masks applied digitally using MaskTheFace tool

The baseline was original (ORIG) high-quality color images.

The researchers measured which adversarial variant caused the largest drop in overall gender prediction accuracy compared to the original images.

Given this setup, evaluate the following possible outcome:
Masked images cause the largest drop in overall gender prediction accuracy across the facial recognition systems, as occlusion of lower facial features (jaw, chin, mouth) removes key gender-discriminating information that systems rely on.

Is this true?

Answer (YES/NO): NO